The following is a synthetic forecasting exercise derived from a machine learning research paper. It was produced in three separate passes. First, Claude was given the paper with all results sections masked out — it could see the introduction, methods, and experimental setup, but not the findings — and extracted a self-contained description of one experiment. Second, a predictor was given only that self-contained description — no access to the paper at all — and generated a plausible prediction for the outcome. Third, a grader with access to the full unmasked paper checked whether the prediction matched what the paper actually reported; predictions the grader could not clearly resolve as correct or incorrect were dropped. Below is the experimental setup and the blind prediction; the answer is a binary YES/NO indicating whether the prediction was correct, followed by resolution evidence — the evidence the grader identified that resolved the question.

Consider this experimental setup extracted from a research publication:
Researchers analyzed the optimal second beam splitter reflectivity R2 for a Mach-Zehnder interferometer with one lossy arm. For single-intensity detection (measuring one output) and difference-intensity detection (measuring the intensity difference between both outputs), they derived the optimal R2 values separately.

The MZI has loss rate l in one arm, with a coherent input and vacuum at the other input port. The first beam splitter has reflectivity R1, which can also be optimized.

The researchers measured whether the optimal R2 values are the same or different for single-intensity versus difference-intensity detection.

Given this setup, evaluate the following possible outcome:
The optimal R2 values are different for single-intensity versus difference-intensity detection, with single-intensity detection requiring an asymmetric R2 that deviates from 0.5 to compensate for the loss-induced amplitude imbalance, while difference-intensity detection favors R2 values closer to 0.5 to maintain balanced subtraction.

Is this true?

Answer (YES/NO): YES